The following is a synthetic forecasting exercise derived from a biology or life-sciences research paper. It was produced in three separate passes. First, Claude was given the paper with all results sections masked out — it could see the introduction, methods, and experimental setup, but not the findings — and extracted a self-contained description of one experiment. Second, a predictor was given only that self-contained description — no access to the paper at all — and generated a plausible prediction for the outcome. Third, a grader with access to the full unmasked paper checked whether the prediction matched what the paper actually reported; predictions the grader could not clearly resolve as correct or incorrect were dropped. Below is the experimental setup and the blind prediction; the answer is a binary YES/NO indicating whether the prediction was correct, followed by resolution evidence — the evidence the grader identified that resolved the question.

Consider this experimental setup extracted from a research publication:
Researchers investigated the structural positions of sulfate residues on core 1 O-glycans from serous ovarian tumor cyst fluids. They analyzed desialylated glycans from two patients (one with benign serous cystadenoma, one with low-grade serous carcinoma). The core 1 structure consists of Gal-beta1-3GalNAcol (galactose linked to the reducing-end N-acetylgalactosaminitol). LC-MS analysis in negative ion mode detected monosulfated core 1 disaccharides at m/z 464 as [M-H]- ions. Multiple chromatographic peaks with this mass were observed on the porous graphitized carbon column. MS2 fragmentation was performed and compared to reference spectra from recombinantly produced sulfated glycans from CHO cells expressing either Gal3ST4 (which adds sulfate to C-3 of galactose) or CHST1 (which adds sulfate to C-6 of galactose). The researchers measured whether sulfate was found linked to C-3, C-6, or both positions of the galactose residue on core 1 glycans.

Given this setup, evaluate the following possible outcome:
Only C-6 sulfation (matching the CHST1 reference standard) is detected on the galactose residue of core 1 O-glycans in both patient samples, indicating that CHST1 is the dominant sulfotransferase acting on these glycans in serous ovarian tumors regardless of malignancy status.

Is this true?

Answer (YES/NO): NO